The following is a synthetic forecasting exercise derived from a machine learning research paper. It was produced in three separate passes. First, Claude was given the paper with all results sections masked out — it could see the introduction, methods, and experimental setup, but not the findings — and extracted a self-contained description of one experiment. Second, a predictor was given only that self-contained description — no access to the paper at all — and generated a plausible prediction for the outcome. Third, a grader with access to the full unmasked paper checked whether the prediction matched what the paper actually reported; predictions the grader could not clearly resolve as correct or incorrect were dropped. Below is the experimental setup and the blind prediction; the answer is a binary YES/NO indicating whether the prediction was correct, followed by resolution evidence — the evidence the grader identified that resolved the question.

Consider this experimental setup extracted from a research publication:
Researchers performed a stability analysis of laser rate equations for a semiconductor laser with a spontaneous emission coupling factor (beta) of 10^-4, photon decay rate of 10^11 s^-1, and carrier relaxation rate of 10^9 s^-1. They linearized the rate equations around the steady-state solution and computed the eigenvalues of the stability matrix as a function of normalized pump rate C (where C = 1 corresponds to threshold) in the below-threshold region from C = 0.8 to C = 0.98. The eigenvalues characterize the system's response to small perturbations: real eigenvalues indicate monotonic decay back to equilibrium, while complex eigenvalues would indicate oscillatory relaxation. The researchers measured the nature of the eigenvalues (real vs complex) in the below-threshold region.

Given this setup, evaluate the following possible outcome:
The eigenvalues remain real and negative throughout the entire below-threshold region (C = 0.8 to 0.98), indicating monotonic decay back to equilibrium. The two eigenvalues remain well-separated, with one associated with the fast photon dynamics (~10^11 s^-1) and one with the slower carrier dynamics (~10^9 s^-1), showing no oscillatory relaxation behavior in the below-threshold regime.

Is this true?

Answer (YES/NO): YES